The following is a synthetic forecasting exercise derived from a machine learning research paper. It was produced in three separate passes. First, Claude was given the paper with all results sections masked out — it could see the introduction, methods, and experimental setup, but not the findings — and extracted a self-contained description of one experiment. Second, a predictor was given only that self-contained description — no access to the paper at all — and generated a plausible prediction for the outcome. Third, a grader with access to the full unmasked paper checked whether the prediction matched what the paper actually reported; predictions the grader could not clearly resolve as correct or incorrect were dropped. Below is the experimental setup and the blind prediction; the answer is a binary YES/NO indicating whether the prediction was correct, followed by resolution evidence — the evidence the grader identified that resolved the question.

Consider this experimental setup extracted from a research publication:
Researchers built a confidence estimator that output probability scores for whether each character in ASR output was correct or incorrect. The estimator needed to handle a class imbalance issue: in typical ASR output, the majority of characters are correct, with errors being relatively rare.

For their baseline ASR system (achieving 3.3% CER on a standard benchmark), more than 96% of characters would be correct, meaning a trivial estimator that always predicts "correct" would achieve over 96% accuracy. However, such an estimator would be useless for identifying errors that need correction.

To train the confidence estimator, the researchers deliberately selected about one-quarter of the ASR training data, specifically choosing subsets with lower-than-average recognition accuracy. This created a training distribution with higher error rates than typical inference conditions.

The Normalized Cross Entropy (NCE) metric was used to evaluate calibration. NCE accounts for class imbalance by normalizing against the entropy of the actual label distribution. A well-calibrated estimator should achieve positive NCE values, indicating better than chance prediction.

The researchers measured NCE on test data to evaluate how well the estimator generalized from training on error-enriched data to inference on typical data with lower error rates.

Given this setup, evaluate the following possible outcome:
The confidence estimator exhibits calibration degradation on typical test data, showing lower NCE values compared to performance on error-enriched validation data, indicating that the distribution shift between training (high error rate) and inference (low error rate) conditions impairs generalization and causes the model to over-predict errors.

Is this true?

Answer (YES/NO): NO